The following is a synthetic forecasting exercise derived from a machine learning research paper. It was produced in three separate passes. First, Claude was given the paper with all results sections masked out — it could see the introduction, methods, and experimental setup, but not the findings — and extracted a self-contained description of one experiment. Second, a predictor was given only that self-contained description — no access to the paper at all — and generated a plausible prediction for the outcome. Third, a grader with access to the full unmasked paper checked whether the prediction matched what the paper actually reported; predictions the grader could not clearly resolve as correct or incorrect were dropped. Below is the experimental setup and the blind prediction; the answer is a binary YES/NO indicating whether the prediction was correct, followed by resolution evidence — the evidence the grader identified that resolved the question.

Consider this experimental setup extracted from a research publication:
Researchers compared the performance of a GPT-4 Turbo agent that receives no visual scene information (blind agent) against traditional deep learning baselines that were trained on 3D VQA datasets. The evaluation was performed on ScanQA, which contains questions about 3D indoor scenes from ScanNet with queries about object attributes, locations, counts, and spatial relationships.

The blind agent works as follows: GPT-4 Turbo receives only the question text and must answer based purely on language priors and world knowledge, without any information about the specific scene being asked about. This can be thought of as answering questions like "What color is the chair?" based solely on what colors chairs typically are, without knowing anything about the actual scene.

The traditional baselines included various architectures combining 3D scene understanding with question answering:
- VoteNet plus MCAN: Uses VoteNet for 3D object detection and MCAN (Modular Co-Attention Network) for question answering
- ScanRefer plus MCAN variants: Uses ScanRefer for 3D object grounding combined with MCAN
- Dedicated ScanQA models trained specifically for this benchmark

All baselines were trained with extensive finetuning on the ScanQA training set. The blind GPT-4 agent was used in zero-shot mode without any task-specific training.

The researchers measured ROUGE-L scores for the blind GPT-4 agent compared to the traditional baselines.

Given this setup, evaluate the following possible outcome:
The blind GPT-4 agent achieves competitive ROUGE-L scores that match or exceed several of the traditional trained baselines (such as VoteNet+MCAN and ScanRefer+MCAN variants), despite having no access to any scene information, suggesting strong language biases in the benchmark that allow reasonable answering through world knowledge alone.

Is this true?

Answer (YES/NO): YES